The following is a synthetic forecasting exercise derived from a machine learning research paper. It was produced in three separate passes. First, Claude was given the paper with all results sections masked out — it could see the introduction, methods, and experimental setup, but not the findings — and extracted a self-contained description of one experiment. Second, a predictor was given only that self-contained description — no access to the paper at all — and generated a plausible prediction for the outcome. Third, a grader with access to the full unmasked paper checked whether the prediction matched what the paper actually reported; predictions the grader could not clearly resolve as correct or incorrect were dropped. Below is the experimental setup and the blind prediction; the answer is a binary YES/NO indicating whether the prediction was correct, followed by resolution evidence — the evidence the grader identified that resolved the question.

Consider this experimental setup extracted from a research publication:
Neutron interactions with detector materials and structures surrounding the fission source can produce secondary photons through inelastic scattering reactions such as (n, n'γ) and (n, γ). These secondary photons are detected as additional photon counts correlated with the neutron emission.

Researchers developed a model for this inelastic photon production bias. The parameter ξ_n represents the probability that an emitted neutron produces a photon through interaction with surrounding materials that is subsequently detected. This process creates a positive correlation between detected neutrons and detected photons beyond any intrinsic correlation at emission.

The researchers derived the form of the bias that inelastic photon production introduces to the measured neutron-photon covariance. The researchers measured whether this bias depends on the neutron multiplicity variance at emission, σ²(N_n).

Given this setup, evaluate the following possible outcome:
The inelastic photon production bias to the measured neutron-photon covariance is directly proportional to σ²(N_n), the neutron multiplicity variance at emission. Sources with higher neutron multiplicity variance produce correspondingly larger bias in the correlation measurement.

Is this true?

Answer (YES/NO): YES